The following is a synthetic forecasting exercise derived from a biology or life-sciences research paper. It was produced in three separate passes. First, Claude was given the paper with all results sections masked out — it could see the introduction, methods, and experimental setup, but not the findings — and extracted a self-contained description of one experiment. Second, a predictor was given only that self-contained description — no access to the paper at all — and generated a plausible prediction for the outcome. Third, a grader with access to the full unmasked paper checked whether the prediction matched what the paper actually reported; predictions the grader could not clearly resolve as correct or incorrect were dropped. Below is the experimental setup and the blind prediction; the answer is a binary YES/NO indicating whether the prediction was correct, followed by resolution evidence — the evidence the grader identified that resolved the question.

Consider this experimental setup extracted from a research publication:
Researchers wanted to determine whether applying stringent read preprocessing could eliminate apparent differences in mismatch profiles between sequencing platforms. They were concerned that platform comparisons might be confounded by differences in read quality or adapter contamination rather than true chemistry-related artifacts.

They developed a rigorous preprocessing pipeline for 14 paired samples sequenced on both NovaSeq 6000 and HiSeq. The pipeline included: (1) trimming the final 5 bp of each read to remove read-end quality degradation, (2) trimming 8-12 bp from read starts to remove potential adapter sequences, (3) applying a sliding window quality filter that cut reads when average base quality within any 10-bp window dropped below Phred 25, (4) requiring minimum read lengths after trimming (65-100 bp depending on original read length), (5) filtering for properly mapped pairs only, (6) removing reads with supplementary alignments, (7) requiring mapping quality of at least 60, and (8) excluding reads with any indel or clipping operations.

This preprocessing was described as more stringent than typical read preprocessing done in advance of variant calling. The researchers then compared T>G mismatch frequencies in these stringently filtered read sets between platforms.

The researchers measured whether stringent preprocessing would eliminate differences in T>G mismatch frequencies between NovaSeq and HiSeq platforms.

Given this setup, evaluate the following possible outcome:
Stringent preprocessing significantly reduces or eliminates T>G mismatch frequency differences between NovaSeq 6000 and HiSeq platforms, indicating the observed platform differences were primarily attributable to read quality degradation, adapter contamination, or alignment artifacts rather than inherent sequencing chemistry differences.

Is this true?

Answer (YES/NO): NO